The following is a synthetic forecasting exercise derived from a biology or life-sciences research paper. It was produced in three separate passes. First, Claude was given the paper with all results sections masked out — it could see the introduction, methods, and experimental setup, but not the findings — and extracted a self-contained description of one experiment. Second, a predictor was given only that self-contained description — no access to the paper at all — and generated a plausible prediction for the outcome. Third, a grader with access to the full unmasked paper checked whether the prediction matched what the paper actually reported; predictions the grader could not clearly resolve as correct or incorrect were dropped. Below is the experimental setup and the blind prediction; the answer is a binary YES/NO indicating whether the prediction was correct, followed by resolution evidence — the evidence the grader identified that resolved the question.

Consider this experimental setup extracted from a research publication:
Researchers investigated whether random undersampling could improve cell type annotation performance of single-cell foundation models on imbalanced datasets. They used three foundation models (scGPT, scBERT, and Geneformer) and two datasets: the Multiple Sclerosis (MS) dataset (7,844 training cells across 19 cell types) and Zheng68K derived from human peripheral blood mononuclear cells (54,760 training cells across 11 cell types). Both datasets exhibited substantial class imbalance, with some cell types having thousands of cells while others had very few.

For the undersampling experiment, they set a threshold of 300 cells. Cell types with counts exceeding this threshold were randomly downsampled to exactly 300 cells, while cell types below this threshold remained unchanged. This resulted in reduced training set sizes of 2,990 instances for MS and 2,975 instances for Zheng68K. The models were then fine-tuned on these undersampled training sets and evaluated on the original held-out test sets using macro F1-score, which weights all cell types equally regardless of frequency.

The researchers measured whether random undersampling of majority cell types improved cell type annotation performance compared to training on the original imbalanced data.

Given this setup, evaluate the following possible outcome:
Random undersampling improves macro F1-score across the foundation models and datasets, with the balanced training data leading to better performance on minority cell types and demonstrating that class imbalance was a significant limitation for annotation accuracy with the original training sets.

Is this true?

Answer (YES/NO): NO